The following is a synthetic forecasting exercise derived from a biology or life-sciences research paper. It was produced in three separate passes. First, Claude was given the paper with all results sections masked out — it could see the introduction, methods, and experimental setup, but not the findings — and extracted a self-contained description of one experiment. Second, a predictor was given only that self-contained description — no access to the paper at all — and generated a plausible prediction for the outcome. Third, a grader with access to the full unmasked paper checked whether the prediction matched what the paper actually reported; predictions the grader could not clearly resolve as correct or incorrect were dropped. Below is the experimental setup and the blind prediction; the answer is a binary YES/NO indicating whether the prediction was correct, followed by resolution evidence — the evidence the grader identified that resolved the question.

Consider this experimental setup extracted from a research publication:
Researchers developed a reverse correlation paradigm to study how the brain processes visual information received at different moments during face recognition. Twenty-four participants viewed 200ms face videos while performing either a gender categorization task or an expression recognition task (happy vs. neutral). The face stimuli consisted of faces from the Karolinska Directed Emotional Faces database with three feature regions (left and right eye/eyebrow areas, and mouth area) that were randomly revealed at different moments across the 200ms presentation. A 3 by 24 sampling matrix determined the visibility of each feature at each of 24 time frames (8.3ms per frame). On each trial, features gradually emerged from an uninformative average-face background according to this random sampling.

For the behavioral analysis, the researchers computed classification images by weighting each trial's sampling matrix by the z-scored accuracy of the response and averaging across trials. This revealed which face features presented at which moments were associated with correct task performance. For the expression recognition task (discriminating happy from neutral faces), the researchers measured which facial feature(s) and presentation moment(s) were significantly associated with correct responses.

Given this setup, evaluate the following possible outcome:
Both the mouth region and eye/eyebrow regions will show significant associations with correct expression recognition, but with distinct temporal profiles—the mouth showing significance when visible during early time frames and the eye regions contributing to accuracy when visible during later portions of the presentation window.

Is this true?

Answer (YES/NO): NO